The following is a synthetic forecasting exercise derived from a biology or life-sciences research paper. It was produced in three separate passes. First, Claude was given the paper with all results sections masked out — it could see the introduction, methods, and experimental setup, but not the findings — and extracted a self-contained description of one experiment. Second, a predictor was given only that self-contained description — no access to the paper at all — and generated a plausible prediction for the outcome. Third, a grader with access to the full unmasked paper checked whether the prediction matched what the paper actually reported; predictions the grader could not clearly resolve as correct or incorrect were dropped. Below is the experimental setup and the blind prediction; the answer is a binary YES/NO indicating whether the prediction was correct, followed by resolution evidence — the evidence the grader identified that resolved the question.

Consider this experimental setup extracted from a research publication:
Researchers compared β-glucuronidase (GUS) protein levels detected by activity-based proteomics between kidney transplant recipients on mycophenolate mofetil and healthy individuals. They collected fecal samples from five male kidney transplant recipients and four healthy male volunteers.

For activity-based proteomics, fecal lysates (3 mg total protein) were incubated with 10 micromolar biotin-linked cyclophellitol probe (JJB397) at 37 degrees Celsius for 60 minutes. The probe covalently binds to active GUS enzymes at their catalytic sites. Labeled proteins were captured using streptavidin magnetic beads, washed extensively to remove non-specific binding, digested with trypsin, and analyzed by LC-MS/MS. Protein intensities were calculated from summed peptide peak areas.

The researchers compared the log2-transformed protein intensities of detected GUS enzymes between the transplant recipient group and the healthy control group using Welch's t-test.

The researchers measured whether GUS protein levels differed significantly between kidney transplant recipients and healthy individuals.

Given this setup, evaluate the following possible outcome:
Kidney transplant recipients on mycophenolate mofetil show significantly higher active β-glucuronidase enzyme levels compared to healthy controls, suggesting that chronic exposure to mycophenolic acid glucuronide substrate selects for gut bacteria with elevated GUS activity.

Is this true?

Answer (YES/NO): YES